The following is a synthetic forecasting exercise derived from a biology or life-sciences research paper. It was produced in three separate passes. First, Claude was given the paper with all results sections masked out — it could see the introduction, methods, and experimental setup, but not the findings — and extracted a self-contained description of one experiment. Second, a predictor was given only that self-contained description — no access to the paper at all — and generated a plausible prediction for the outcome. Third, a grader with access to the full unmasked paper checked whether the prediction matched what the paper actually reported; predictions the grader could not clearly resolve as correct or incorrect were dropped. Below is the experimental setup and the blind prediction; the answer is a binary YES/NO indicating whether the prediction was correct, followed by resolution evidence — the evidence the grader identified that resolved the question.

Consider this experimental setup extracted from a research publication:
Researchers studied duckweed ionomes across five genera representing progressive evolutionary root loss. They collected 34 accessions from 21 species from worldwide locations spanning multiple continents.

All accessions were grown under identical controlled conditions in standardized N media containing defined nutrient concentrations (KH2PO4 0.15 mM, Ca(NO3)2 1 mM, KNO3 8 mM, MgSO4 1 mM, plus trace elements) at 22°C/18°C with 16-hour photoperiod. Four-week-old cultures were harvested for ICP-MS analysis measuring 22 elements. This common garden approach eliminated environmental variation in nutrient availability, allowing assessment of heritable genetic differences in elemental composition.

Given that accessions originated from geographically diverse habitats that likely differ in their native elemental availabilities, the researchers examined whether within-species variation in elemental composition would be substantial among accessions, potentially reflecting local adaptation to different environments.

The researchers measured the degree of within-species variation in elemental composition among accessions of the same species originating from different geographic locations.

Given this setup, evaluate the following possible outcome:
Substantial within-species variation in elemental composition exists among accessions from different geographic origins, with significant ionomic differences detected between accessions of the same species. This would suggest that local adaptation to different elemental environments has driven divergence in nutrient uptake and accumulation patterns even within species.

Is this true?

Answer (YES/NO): YES